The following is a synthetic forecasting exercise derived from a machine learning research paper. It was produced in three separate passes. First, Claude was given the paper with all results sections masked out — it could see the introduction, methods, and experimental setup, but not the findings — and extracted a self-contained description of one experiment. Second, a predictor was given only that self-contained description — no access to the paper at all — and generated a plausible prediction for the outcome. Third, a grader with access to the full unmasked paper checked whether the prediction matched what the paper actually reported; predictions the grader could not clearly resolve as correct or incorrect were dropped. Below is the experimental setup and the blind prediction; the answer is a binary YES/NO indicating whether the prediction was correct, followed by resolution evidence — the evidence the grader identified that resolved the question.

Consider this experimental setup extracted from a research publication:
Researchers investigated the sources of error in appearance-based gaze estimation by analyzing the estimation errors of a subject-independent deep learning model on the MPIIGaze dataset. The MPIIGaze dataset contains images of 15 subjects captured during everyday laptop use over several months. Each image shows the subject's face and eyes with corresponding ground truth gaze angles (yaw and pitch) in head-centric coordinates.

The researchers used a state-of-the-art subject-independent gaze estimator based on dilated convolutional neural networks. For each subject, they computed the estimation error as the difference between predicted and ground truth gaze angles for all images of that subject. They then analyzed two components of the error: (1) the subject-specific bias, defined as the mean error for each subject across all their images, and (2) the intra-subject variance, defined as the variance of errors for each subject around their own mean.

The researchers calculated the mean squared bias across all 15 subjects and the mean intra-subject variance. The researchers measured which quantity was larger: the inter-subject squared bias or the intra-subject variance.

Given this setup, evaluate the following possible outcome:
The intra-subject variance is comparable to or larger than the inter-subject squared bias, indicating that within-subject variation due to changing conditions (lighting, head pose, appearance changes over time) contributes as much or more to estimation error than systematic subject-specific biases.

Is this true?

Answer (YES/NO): NO